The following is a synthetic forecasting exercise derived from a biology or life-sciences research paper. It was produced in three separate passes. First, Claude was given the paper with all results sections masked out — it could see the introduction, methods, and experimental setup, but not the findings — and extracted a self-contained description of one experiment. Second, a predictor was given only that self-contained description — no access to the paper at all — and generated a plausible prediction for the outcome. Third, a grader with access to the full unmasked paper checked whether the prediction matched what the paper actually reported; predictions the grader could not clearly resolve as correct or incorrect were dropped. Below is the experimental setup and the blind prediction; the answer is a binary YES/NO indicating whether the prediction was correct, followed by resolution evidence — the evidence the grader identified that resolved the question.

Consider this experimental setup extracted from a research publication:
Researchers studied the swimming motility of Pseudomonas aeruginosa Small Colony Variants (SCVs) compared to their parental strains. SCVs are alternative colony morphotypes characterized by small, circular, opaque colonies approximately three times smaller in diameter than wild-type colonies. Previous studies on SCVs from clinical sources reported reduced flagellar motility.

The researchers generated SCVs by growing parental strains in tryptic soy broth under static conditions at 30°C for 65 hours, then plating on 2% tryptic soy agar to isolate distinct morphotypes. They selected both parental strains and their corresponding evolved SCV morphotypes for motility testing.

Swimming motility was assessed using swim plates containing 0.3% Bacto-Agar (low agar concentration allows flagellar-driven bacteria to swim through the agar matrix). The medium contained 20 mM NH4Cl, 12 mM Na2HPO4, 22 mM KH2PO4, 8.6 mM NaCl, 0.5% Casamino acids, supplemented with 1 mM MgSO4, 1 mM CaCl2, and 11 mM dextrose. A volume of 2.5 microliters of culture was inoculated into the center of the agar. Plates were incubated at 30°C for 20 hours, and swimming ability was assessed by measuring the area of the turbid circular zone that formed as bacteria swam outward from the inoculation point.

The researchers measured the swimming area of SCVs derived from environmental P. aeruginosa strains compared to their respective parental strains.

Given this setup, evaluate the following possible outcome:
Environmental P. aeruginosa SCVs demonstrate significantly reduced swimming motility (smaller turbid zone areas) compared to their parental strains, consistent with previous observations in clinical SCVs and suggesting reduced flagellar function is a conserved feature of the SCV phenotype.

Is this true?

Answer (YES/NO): YES